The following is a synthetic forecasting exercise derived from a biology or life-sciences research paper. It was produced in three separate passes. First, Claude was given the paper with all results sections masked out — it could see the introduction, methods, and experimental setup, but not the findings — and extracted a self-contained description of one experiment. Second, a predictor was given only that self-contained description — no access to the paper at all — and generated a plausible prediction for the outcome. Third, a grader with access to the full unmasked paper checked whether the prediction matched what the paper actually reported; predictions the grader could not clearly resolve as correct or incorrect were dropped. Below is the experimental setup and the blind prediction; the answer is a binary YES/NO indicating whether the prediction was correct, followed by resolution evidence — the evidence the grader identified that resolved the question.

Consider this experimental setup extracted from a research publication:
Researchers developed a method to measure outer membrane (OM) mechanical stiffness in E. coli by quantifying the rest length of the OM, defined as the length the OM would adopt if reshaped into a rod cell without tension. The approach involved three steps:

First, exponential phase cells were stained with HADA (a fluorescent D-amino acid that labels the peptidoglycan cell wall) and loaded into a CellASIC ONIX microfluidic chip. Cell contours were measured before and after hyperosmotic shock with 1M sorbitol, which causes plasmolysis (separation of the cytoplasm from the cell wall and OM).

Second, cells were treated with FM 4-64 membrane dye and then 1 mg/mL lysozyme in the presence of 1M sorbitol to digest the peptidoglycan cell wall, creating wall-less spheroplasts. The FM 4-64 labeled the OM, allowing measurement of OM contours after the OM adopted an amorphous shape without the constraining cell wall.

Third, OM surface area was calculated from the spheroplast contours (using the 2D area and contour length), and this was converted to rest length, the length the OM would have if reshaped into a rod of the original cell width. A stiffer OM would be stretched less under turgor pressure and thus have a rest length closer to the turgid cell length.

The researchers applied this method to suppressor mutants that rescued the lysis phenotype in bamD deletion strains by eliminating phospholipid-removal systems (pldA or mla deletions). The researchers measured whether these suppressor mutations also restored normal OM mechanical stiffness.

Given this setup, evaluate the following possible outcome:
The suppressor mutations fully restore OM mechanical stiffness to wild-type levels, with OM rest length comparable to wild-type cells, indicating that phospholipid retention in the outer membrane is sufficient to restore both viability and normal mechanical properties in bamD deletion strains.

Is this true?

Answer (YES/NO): NO